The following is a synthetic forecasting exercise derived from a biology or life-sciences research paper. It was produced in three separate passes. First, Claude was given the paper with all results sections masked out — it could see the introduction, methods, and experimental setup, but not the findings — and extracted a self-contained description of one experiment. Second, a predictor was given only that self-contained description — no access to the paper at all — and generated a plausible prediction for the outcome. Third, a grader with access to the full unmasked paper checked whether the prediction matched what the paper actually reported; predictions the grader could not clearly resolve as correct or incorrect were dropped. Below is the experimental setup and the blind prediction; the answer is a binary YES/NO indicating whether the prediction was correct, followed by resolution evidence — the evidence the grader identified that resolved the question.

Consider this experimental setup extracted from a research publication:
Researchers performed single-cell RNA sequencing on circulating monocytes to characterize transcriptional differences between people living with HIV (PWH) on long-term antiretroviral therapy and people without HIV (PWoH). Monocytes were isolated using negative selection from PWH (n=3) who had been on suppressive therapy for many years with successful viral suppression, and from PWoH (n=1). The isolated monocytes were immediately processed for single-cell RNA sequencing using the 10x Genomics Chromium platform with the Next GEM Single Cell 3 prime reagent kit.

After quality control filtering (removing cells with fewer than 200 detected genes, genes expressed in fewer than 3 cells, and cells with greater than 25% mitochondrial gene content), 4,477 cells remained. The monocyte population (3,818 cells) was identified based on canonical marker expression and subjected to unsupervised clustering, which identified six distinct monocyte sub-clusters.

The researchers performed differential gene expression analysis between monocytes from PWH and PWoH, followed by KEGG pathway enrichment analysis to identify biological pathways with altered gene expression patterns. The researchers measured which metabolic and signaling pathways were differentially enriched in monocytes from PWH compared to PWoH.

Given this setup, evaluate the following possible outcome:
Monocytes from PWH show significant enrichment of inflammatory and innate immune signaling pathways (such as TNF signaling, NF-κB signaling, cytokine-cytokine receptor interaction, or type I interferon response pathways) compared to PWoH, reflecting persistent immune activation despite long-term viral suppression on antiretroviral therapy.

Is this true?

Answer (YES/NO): NO